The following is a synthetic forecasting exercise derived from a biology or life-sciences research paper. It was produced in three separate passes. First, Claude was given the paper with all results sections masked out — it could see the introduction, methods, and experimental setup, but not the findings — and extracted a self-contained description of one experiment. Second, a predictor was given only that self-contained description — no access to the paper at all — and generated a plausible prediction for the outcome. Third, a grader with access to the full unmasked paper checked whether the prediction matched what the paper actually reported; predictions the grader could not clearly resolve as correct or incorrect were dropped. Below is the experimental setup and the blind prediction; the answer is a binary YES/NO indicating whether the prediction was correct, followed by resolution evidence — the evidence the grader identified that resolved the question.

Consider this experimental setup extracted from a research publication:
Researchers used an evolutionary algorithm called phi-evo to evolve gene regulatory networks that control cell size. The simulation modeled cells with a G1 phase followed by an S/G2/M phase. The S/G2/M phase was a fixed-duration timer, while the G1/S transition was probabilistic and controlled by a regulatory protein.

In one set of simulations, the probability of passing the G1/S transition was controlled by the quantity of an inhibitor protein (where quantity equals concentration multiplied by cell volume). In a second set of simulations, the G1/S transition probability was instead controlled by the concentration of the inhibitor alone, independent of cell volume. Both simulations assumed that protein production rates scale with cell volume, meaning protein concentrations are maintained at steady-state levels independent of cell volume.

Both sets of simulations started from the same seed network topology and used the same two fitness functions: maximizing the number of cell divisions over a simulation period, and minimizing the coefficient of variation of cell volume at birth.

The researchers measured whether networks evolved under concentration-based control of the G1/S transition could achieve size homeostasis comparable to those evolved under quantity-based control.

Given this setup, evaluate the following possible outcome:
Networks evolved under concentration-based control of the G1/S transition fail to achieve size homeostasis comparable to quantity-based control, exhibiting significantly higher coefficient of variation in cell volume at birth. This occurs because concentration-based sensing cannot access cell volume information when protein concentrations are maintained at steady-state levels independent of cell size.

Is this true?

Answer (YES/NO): NO